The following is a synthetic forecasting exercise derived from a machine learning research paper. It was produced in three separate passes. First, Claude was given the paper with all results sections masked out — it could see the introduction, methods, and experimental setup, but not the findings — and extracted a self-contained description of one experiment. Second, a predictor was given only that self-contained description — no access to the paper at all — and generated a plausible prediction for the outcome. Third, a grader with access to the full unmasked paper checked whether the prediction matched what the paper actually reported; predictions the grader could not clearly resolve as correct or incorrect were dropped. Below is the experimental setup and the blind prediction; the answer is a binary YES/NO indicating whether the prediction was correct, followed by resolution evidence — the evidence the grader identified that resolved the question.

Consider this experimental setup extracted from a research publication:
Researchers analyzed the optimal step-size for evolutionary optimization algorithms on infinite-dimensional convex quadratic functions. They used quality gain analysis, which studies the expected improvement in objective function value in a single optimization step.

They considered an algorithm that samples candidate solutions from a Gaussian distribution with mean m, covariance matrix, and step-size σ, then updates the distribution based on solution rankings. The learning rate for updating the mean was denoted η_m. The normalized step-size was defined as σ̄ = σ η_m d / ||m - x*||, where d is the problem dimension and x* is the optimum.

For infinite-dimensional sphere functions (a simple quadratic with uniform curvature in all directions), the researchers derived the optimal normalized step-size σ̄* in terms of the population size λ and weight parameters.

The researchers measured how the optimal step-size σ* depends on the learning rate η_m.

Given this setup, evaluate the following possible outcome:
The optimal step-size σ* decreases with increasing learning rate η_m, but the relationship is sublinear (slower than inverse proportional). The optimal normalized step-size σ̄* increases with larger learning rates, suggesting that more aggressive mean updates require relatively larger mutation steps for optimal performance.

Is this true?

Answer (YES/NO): NO